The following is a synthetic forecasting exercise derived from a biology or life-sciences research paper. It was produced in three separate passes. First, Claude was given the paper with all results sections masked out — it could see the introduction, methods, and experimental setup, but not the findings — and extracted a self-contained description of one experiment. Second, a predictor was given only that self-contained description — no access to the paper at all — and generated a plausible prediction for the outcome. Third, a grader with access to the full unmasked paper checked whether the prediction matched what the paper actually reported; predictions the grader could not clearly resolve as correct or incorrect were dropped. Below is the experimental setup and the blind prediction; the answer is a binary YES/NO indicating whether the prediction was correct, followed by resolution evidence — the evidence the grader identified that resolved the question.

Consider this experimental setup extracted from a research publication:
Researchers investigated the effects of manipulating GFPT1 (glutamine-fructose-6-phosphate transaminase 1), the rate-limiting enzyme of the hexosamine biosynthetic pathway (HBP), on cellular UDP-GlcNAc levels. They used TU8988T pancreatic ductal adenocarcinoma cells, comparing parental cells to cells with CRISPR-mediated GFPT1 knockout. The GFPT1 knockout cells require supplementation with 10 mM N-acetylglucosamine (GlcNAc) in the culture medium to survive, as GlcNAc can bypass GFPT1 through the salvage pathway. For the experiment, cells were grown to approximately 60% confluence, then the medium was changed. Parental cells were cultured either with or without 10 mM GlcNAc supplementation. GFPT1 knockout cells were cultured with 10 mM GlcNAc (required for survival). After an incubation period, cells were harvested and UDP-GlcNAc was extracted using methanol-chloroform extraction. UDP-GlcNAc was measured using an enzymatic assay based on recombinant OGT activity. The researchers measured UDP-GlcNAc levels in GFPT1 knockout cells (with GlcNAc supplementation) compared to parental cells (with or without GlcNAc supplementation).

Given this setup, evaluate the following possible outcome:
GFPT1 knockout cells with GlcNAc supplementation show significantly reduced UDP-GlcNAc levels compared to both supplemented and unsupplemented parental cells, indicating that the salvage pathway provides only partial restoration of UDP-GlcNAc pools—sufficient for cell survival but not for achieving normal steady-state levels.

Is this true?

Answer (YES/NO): NO